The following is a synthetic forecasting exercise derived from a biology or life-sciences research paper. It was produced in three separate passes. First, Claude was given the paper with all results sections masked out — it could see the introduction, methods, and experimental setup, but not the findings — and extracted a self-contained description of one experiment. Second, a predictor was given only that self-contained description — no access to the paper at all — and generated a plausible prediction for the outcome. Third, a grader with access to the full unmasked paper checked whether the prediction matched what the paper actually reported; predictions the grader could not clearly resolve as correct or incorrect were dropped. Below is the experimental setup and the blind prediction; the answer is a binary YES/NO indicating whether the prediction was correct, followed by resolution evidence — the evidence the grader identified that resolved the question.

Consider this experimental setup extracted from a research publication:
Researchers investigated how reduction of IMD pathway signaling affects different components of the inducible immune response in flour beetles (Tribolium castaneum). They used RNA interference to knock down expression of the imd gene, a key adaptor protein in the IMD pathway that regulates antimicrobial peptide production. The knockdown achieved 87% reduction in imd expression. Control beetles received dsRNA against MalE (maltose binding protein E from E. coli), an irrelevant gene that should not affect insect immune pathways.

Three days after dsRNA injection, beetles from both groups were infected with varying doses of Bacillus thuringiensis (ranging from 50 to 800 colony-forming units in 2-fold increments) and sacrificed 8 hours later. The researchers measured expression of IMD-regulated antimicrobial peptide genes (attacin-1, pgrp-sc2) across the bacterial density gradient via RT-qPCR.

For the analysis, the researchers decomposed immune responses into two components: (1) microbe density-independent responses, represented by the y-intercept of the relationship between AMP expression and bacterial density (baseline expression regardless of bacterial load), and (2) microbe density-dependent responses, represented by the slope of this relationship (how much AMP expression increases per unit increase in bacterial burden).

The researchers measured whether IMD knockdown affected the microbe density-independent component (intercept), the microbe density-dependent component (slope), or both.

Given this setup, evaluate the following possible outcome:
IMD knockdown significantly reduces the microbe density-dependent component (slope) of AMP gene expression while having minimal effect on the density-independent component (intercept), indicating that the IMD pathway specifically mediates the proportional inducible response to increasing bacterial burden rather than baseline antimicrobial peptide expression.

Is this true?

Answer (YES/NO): NO